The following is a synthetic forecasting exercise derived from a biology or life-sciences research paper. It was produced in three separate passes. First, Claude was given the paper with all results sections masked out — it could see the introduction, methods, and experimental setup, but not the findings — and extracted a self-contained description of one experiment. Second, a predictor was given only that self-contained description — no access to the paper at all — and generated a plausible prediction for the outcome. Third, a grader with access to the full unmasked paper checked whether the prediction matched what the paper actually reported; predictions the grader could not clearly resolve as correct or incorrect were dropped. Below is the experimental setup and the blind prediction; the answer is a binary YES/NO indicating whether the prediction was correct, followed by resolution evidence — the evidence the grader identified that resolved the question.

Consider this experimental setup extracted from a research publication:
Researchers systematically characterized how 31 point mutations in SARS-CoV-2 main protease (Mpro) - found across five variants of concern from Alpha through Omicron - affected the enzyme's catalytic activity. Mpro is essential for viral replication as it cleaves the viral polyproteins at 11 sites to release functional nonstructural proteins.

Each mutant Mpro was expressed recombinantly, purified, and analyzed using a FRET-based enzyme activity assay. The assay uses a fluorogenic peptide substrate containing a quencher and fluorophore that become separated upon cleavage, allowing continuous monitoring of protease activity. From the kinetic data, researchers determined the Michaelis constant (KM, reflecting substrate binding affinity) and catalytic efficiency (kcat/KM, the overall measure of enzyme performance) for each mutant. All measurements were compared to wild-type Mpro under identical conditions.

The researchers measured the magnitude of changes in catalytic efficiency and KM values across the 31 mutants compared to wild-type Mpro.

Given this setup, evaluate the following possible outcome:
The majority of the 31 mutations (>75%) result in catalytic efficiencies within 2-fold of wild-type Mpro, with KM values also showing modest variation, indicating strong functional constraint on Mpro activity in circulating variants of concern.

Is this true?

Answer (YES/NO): YES